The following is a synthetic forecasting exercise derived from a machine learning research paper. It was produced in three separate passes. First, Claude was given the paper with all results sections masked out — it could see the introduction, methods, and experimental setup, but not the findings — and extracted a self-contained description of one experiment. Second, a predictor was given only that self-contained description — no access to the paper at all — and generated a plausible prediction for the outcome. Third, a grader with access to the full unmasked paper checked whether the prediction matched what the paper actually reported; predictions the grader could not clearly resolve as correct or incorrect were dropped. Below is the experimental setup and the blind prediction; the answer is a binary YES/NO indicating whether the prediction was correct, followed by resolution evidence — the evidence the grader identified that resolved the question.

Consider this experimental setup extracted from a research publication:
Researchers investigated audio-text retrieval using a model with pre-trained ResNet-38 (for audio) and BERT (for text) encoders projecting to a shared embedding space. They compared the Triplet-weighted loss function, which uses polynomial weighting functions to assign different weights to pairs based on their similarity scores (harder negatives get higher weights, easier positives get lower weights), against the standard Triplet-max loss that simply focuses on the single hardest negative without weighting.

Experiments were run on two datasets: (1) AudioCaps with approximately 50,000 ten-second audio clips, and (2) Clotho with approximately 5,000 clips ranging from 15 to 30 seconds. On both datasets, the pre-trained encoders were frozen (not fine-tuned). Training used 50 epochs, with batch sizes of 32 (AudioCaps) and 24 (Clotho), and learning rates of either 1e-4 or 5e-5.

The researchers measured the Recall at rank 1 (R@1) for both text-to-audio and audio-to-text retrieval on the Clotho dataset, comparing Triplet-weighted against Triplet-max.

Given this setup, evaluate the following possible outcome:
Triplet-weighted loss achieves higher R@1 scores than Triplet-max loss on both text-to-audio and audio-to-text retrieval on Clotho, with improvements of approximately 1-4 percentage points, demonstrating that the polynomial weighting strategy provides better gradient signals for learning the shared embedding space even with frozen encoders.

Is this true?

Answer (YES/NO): NO